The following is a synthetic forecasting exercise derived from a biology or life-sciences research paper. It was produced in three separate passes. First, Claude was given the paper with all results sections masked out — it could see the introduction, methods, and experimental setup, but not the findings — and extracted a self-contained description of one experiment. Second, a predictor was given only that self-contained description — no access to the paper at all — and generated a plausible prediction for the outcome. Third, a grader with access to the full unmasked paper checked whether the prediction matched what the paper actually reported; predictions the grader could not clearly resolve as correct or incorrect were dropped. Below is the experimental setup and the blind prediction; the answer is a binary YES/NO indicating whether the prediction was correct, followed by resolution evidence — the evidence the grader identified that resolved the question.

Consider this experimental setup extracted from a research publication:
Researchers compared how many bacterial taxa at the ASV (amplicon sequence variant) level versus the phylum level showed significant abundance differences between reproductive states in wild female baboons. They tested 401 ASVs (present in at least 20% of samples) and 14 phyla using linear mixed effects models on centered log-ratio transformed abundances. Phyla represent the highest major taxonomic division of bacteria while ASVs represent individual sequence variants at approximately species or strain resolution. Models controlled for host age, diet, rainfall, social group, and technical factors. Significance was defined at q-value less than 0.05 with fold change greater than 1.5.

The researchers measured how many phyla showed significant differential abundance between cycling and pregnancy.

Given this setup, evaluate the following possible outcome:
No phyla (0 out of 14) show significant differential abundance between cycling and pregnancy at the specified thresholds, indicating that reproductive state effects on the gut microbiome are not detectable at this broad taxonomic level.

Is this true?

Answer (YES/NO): NO